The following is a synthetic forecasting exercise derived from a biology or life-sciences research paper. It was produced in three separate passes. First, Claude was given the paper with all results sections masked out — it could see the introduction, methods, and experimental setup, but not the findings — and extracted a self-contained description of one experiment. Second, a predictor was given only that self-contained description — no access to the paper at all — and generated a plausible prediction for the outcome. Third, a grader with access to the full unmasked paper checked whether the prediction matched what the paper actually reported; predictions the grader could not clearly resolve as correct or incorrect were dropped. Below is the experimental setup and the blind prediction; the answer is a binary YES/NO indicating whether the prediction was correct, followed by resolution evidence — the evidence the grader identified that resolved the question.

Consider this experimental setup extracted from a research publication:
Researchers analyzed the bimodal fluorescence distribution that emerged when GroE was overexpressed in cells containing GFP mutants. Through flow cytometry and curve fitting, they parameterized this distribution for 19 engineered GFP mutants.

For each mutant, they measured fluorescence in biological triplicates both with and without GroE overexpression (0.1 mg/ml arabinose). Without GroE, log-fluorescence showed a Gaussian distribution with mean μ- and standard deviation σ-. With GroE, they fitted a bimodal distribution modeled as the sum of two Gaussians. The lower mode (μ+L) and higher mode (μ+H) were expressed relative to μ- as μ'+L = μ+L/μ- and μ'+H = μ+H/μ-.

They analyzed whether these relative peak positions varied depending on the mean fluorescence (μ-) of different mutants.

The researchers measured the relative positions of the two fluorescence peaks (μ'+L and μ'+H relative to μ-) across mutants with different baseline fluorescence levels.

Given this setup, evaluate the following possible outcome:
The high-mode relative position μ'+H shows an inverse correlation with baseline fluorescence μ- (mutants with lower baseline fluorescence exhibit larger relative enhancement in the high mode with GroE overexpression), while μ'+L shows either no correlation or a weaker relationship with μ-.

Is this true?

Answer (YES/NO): NO